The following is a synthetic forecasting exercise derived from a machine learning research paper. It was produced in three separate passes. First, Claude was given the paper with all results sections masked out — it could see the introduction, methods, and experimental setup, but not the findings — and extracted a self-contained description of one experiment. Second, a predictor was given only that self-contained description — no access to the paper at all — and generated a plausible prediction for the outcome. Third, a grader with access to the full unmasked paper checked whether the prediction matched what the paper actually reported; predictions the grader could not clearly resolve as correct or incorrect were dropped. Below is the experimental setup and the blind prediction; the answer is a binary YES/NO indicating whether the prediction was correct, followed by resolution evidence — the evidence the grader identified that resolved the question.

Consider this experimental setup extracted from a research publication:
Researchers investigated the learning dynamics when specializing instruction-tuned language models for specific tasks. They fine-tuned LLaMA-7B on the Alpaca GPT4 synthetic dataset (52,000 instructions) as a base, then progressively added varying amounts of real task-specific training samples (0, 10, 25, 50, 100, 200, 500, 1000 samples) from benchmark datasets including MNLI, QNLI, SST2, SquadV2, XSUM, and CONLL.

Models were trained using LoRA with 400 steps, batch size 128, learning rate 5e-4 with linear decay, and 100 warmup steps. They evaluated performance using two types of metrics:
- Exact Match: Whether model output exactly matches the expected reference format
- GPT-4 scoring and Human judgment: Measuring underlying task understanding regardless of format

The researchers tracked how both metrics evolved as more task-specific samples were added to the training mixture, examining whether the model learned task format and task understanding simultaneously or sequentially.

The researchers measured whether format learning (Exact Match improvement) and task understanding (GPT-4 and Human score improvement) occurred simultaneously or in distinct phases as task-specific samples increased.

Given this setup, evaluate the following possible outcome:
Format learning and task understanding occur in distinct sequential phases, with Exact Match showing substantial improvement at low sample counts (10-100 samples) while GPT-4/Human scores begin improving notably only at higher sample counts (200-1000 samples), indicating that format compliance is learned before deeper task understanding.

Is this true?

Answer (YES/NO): NO